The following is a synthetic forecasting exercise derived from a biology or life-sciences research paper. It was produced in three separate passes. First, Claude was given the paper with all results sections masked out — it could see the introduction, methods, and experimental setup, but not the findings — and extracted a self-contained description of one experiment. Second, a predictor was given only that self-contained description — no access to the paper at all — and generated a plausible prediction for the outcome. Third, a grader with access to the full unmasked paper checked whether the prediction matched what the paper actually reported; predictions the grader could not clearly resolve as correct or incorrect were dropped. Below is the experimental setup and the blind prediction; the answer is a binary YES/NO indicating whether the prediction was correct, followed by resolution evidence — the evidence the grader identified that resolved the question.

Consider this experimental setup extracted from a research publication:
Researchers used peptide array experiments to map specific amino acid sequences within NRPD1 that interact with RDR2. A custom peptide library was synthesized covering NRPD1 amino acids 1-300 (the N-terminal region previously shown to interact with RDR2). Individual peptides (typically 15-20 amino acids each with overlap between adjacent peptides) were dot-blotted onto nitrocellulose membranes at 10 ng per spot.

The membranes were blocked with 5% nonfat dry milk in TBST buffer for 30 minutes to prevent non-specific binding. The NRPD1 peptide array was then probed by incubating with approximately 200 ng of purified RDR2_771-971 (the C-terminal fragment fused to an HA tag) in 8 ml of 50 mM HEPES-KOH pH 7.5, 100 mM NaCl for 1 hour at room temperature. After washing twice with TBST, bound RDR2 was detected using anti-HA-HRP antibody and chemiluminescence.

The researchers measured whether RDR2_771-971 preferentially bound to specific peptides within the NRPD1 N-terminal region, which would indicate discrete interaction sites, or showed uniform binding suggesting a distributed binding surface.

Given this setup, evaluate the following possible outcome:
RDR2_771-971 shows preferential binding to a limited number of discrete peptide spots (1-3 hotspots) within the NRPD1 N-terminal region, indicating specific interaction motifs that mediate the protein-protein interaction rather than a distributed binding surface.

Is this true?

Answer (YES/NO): YES